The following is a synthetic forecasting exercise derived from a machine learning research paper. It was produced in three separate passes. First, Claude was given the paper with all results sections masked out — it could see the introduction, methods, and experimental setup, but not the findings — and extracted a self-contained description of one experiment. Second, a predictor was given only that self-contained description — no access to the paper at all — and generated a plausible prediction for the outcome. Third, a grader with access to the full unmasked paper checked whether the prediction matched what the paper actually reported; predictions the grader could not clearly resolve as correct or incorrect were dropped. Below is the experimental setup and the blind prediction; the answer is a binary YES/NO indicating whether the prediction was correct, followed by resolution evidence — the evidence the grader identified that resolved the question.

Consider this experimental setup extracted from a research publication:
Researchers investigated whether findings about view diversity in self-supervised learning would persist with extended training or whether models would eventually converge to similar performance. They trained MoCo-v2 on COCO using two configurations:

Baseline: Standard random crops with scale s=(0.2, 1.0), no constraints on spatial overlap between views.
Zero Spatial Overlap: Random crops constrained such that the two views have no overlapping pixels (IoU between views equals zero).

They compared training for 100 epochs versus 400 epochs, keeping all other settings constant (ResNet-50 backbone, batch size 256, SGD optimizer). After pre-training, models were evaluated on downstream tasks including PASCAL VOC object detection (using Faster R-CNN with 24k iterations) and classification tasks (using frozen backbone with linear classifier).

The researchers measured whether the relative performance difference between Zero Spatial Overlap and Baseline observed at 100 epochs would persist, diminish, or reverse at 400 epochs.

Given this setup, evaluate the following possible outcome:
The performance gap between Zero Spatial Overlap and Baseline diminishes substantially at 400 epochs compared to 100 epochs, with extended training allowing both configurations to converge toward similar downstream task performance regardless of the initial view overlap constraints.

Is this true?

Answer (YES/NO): NO